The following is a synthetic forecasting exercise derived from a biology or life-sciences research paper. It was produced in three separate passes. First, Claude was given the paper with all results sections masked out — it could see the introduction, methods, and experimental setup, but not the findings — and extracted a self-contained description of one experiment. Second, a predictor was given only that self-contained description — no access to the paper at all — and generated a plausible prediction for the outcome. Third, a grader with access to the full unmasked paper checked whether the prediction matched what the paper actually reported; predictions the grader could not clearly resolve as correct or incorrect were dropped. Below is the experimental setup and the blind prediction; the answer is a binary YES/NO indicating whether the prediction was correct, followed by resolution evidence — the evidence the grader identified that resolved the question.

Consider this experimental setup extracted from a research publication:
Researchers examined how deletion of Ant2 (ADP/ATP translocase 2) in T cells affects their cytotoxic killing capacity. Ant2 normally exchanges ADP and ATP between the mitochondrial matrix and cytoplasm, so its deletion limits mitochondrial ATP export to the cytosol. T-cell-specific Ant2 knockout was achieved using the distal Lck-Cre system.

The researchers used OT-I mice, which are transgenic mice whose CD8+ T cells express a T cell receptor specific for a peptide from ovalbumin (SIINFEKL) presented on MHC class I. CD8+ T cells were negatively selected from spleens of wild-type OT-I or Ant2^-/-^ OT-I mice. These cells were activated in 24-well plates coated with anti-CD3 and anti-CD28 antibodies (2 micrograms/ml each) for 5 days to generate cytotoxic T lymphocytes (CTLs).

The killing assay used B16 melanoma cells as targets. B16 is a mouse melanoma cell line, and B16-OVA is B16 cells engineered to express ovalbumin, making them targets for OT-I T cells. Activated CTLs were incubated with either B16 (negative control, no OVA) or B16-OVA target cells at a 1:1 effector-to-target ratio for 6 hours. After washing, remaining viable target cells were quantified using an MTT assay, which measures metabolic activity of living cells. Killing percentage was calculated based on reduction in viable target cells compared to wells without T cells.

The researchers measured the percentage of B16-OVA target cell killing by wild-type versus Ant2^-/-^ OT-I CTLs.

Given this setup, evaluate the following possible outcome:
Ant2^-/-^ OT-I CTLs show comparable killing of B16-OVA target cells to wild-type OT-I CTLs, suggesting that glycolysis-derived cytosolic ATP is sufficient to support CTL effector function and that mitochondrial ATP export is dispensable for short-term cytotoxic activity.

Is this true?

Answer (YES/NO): NO